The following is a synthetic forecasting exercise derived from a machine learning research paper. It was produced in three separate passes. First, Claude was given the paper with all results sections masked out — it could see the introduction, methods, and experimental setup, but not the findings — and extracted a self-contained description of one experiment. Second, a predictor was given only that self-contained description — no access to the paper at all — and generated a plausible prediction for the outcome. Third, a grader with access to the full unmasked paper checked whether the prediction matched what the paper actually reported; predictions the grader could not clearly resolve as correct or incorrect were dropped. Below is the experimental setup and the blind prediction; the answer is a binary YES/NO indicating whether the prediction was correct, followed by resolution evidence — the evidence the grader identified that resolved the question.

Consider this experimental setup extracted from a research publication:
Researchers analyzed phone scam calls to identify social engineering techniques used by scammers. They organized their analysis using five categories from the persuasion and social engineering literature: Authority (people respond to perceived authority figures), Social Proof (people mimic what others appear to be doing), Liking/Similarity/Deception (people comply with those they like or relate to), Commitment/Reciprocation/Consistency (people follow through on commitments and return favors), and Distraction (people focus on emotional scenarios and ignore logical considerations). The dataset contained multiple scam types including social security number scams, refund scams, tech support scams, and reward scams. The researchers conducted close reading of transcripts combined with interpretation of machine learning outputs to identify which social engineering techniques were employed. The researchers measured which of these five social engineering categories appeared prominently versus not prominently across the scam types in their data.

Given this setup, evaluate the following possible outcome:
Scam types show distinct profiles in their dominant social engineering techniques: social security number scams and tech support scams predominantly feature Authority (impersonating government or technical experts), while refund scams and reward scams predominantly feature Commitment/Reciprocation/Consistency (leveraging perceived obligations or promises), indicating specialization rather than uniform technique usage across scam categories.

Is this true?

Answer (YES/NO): NO